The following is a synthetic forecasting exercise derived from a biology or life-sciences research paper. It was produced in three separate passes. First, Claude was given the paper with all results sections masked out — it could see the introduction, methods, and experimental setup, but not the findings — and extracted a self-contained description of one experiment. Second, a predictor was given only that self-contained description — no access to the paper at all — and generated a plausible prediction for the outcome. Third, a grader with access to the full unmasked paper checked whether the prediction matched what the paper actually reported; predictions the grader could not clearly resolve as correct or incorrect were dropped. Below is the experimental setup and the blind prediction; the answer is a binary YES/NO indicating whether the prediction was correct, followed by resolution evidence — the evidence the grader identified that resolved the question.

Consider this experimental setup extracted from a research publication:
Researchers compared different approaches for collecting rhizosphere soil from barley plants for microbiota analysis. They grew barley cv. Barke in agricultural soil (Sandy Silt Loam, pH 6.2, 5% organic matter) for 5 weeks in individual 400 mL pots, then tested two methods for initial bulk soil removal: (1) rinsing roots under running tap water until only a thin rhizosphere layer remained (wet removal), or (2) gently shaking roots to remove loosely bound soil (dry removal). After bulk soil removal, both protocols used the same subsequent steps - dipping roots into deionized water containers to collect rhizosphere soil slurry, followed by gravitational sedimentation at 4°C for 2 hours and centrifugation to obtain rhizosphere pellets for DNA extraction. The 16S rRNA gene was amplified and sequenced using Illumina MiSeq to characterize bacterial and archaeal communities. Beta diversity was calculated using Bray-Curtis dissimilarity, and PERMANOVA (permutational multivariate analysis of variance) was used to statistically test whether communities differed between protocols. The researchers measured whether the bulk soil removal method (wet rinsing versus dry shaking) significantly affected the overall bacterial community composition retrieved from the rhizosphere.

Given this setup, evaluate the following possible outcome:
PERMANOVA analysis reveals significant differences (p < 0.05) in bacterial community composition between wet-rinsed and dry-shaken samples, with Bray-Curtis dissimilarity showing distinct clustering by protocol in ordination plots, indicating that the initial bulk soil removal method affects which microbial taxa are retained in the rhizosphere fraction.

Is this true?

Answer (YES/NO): YES